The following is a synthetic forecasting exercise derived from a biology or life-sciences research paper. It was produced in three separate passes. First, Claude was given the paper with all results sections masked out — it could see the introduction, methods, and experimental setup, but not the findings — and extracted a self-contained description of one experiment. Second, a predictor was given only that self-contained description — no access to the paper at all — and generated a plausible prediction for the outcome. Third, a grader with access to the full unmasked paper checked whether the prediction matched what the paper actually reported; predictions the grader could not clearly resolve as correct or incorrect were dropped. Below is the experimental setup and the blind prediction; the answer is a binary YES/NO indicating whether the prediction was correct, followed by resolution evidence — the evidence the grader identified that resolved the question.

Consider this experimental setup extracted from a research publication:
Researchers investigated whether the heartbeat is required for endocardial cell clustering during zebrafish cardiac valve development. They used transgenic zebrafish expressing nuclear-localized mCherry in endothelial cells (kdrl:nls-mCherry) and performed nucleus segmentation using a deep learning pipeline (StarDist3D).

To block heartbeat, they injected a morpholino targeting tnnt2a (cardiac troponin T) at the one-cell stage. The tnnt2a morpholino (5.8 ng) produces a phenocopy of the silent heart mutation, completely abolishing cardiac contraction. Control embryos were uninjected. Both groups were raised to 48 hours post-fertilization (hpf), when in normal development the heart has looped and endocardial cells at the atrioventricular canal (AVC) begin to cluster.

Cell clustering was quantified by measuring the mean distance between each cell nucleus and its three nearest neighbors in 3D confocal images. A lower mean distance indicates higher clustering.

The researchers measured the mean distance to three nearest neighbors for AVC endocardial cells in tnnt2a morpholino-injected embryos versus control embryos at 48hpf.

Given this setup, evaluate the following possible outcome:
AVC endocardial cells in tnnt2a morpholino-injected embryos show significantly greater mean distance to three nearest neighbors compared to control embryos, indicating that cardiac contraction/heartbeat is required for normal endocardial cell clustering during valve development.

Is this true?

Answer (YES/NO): YES